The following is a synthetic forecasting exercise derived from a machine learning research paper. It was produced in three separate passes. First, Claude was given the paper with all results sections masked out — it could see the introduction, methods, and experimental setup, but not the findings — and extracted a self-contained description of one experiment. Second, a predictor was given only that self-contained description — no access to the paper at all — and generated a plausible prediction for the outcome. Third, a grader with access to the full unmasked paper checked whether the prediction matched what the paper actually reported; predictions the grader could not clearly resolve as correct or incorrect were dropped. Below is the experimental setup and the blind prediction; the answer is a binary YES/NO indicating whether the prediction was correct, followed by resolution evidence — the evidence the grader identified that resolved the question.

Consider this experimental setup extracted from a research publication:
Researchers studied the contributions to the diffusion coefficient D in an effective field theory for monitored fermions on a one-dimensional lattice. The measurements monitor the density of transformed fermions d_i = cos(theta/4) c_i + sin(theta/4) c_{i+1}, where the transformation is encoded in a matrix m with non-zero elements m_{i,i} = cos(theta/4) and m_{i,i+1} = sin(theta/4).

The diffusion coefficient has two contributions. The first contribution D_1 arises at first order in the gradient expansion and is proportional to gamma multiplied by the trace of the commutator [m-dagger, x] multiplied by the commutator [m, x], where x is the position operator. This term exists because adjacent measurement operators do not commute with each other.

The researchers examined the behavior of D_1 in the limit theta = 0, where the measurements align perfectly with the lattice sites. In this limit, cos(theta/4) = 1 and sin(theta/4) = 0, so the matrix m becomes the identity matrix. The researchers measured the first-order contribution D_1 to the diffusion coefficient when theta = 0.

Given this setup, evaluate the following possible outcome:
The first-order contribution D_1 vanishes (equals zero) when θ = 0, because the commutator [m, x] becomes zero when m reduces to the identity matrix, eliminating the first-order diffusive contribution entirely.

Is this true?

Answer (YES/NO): YES